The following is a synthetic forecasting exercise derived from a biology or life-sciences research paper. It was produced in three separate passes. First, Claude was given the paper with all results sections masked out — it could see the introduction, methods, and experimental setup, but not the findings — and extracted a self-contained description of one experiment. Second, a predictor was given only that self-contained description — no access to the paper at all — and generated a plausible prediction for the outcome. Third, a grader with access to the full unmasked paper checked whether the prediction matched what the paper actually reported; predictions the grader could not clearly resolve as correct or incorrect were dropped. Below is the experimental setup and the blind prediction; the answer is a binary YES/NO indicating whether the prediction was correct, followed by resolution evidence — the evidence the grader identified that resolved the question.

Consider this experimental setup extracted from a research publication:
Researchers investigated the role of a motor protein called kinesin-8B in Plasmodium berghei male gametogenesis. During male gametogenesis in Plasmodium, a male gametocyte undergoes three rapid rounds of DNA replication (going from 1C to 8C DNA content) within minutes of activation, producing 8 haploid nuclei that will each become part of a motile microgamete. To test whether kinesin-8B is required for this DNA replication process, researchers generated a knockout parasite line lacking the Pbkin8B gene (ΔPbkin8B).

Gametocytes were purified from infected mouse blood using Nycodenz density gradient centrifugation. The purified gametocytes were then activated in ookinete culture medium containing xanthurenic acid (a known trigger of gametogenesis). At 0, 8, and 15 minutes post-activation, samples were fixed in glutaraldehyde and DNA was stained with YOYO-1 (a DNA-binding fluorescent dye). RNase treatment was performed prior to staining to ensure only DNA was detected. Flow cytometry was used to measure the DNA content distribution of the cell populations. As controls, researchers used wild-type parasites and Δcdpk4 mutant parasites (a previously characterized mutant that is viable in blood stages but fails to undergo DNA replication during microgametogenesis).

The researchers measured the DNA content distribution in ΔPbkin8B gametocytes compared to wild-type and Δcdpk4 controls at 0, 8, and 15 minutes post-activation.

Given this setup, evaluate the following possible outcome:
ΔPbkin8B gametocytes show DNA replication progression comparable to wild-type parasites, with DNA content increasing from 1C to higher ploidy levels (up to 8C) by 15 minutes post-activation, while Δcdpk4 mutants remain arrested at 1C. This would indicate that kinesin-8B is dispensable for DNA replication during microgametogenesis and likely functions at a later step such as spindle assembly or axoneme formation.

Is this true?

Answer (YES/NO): YES